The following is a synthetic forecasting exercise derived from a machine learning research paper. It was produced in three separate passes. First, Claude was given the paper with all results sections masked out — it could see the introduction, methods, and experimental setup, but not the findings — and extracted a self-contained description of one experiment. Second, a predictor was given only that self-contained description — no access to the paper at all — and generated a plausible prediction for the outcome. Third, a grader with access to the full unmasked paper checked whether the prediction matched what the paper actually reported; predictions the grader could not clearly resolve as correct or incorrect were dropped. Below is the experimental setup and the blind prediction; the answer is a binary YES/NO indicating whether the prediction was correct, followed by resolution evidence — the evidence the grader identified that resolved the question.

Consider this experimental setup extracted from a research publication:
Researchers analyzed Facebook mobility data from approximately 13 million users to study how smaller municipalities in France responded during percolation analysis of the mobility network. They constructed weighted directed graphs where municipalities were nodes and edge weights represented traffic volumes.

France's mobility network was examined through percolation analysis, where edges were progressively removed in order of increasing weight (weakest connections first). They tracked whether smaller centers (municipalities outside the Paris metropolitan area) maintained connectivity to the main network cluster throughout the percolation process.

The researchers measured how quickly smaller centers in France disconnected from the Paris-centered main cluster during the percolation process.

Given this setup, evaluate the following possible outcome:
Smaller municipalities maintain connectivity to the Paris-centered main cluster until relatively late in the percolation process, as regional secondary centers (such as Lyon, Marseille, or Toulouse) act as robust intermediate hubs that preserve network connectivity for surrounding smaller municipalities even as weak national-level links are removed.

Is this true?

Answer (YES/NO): NO